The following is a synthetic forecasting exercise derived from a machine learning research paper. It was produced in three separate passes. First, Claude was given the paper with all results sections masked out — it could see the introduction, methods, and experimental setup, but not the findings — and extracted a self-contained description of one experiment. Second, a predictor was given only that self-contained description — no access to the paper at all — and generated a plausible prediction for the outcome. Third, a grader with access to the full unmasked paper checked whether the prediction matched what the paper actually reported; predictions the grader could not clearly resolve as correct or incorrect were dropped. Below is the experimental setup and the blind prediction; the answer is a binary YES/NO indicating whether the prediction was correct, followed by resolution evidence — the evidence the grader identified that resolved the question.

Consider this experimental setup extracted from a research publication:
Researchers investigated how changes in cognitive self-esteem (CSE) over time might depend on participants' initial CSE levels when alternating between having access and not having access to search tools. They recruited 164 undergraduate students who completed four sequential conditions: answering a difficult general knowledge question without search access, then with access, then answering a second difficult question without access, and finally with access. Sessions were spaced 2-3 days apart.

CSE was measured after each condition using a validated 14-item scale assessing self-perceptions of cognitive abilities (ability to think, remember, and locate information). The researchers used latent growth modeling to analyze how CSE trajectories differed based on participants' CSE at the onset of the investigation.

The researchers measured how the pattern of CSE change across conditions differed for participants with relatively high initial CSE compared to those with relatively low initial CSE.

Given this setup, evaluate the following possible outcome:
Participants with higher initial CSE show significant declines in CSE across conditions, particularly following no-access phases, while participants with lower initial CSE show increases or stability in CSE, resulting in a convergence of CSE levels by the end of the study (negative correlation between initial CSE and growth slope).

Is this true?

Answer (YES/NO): NO